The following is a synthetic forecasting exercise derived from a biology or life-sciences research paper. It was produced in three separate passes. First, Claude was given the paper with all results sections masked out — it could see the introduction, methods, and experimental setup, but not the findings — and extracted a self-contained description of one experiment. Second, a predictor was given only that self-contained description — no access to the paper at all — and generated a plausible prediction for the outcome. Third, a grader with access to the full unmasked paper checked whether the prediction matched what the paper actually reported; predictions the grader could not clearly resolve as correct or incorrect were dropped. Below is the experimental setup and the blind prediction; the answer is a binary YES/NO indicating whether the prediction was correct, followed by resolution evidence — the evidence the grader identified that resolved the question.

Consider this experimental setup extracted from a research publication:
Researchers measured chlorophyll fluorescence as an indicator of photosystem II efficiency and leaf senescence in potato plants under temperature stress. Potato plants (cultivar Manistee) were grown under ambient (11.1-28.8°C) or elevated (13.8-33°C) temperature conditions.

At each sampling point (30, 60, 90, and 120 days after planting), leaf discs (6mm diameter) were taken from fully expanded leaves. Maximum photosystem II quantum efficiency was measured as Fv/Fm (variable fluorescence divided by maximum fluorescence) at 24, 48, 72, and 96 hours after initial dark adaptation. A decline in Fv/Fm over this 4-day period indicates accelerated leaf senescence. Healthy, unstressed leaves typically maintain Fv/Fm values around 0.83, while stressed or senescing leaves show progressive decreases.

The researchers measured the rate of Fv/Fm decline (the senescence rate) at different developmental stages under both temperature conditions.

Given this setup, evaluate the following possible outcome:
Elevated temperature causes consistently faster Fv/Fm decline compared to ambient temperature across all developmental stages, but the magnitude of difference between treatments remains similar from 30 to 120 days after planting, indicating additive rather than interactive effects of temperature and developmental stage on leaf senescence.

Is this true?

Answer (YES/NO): NO